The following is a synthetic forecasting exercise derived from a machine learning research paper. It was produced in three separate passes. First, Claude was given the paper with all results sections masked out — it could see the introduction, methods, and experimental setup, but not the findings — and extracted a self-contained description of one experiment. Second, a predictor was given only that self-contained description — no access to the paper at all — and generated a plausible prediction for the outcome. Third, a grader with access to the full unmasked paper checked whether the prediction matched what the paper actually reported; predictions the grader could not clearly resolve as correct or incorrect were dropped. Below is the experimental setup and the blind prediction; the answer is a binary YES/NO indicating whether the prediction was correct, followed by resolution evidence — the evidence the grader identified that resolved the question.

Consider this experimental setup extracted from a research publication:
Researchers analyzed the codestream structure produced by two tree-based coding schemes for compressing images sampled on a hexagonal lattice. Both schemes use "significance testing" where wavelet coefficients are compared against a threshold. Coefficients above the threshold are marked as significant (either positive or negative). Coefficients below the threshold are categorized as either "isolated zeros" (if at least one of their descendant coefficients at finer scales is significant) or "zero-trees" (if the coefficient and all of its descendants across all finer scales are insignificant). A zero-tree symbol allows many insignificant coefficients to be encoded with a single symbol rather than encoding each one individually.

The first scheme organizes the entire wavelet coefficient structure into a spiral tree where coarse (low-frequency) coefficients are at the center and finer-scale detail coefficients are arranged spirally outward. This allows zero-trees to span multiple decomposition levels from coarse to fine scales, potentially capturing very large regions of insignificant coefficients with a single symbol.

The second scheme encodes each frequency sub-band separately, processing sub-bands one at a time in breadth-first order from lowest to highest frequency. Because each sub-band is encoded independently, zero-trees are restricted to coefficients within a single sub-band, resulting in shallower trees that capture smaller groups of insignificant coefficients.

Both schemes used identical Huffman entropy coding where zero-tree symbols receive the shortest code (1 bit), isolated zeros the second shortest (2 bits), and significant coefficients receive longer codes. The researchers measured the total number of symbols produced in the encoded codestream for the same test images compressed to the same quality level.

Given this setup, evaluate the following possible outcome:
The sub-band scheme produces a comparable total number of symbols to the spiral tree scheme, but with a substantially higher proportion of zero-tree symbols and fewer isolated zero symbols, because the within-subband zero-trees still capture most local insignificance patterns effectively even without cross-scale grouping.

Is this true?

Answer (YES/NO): NO